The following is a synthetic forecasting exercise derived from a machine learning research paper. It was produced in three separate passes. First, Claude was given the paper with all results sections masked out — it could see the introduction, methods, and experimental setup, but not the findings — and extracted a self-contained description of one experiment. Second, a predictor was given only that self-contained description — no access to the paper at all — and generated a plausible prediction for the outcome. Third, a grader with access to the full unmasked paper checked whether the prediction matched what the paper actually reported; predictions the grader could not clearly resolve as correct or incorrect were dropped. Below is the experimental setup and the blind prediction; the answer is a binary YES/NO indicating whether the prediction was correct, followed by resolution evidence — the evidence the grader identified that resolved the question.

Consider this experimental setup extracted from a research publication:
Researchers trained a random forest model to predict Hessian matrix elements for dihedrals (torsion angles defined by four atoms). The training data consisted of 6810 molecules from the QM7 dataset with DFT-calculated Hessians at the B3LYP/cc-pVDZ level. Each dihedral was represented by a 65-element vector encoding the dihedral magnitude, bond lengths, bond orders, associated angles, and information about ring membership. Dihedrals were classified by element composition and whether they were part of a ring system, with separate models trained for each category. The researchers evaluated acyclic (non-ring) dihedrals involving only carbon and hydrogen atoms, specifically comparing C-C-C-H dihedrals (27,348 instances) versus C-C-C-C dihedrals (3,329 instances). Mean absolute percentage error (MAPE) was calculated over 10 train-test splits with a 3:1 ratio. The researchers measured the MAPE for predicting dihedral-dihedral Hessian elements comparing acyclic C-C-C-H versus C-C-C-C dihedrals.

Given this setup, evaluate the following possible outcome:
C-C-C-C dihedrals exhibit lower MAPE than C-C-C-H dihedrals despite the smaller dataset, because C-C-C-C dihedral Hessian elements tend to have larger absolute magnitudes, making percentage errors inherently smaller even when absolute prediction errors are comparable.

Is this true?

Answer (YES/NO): NO